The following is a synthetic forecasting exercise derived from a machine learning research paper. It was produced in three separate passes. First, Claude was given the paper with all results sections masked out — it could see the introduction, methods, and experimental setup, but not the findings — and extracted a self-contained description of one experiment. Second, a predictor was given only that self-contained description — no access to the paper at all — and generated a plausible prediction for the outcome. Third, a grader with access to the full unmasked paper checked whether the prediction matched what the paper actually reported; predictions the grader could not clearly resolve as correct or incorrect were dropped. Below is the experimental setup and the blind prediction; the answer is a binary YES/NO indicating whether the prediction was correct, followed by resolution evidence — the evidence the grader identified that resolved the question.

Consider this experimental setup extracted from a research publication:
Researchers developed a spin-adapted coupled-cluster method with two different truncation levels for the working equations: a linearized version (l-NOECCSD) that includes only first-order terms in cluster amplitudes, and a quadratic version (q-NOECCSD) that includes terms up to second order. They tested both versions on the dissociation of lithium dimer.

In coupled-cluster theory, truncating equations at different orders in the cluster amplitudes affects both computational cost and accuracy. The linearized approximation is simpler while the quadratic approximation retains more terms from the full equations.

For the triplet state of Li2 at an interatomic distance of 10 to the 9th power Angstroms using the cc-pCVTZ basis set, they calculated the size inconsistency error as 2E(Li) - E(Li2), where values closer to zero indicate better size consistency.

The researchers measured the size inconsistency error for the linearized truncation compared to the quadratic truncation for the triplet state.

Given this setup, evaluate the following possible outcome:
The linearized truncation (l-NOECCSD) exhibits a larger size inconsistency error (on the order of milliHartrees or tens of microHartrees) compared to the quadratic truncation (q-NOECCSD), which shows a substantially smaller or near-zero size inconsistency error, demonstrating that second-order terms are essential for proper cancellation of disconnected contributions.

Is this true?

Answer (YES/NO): NO